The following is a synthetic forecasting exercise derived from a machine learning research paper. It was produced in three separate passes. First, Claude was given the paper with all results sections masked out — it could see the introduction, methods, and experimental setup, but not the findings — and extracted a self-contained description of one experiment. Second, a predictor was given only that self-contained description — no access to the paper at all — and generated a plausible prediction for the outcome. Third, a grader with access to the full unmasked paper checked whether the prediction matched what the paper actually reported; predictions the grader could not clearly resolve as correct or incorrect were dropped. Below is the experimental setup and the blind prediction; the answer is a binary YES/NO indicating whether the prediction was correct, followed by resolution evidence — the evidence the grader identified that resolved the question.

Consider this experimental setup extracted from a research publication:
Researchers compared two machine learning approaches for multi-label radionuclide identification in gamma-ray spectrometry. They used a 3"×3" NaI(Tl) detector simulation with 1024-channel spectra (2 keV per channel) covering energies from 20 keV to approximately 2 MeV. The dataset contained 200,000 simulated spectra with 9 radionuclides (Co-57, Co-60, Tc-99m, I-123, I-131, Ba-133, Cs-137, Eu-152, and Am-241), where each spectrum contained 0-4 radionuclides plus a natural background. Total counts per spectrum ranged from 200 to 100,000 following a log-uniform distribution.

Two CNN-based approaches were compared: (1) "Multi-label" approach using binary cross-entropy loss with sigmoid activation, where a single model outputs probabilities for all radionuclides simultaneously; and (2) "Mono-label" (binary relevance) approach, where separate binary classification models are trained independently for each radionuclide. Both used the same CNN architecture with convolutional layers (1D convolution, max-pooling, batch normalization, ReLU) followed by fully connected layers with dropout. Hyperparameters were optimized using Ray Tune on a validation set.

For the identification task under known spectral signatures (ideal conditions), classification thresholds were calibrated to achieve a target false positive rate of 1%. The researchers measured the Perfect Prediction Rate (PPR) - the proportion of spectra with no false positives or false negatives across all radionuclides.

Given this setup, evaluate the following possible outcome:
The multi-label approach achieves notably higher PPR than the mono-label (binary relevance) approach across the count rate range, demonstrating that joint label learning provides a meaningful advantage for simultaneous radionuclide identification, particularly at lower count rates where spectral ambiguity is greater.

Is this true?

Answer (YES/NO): NO